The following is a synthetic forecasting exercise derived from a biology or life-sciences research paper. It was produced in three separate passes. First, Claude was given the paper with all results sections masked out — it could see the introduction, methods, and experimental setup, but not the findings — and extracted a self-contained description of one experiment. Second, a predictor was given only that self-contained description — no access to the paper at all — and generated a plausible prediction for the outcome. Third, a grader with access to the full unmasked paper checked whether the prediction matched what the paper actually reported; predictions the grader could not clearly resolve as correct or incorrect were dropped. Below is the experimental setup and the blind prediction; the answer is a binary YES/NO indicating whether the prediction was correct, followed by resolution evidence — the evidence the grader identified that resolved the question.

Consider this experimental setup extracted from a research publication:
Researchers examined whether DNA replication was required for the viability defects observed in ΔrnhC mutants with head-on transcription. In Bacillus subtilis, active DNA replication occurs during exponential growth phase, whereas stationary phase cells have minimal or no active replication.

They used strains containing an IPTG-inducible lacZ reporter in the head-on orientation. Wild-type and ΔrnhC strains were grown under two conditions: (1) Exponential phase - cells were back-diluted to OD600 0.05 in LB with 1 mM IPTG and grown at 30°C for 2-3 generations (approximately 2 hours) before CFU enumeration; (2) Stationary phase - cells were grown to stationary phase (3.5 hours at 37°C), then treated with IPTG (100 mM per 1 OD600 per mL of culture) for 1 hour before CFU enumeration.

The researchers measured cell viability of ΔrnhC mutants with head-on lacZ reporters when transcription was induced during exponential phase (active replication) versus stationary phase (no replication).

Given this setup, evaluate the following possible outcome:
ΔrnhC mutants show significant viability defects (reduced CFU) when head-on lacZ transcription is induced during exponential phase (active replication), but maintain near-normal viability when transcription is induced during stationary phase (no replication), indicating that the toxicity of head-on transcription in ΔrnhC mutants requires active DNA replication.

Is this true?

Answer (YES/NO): YES